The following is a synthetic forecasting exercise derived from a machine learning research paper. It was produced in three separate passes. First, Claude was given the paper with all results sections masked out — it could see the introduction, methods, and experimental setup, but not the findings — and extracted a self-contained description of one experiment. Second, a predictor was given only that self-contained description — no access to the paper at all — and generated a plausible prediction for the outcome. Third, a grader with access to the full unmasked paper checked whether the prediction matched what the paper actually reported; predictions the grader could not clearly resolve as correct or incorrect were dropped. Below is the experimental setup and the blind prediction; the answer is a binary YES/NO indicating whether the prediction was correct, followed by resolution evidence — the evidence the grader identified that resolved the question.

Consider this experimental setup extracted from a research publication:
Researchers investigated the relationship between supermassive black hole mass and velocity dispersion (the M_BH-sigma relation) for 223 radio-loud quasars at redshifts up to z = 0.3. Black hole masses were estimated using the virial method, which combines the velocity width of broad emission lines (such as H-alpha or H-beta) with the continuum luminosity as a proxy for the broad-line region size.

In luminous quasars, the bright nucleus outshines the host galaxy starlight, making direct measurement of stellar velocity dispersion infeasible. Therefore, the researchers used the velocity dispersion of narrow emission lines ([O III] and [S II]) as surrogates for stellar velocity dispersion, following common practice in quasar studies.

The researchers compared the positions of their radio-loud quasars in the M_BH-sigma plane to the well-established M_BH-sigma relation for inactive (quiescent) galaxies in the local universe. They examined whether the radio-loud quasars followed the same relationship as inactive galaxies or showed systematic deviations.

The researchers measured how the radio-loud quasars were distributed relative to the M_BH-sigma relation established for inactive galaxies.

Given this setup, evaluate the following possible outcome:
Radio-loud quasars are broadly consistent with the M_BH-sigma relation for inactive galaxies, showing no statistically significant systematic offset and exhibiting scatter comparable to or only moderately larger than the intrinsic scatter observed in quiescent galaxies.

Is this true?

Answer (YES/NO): NO